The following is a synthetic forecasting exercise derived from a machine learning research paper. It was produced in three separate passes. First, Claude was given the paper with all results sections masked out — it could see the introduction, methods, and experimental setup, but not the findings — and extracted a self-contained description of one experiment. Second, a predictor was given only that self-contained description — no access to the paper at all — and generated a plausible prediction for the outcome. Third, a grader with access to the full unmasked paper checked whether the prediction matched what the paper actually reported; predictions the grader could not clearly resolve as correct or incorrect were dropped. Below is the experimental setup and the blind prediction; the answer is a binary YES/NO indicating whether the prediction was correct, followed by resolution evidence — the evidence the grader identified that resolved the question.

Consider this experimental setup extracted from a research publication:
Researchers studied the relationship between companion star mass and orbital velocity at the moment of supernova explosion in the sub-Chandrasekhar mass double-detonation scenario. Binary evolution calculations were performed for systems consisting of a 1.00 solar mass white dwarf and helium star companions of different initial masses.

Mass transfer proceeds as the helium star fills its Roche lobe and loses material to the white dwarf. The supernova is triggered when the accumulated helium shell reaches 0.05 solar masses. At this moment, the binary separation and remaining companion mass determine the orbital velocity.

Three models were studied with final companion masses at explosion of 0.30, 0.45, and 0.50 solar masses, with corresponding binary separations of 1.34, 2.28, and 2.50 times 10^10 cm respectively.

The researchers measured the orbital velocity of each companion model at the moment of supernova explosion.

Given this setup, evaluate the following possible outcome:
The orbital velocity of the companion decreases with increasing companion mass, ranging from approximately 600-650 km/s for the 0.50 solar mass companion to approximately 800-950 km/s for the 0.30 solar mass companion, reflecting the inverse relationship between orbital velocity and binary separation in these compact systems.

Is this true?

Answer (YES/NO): YES